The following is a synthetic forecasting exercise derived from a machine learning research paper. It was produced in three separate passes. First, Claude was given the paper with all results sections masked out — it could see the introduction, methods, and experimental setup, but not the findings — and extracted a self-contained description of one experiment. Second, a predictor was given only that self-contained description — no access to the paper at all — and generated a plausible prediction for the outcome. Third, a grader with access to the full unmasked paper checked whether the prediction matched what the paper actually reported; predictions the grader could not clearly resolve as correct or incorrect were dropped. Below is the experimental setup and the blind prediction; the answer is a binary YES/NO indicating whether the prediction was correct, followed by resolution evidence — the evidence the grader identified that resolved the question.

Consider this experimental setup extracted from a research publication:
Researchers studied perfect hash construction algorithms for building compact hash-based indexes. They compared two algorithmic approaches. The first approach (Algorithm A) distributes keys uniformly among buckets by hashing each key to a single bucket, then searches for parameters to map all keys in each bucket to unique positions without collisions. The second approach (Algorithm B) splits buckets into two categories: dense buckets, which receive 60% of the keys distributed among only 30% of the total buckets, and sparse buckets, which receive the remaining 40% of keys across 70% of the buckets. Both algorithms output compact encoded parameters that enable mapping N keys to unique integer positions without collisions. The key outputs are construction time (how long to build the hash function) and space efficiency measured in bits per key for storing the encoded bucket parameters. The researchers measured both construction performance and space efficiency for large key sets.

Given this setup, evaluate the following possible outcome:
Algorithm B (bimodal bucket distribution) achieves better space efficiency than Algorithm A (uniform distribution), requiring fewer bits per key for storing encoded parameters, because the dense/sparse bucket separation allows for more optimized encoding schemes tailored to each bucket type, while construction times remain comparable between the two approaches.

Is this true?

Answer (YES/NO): NO